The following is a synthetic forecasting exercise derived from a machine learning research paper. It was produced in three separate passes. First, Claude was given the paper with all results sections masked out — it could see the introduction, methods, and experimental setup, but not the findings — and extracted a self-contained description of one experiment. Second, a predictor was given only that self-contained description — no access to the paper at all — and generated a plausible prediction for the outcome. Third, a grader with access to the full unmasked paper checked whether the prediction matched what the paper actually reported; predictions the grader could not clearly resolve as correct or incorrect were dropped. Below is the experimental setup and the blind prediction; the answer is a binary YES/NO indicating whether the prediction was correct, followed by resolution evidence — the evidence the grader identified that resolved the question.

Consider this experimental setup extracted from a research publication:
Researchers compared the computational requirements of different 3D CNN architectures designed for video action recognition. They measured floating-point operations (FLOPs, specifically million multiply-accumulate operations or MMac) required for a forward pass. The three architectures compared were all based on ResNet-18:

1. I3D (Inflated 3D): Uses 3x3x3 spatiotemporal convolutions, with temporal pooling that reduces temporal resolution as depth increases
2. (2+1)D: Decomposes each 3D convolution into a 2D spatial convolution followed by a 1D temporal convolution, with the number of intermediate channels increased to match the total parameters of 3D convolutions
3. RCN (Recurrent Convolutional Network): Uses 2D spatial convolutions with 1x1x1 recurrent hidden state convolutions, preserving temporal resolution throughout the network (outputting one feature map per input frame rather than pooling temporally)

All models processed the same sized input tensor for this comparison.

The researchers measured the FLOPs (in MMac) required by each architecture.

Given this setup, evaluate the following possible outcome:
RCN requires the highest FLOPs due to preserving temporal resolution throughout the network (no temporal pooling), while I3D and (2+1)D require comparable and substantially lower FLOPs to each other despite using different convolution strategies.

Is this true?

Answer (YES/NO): NO